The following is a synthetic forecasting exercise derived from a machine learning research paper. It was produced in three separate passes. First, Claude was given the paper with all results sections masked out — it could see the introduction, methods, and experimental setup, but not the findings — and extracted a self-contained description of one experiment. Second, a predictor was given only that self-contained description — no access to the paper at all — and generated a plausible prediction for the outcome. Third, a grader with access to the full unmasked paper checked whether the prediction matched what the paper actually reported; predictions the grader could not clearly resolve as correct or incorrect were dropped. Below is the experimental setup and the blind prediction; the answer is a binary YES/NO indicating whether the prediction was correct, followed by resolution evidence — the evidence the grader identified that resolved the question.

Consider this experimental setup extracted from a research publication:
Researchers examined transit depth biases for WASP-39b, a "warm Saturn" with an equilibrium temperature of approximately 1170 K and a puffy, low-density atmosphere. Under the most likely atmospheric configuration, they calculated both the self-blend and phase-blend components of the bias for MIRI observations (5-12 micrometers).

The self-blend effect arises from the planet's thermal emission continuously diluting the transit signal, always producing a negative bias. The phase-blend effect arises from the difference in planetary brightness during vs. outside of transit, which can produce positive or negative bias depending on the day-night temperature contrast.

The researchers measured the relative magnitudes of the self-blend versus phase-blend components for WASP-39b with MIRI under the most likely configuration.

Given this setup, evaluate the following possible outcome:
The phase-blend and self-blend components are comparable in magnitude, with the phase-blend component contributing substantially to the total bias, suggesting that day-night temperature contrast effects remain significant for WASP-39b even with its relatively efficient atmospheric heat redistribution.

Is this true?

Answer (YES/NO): NO